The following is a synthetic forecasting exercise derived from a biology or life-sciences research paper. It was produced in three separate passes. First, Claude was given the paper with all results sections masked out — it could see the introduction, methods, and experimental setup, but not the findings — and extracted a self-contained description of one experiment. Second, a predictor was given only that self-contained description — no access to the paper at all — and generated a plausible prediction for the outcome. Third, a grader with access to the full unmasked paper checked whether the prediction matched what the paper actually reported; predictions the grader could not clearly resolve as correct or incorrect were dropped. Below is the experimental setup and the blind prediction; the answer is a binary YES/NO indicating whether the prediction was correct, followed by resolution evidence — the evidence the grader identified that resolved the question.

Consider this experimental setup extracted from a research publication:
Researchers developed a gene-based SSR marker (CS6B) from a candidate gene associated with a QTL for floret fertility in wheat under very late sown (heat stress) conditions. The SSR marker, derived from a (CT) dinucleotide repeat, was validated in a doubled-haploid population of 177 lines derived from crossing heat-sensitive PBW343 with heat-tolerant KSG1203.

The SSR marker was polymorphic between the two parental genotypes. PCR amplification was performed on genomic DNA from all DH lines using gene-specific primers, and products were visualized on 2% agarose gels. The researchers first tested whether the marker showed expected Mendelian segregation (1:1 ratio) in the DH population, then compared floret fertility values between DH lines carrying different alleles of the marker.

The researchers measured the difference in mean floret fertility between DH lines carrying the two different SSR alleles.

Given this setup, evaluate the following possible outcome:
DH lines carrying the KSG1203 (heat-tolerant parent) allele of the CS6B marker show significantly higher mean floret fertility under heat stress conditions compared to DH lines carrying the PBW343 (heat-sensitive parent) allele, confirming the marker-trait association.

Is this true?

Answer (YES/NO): NO